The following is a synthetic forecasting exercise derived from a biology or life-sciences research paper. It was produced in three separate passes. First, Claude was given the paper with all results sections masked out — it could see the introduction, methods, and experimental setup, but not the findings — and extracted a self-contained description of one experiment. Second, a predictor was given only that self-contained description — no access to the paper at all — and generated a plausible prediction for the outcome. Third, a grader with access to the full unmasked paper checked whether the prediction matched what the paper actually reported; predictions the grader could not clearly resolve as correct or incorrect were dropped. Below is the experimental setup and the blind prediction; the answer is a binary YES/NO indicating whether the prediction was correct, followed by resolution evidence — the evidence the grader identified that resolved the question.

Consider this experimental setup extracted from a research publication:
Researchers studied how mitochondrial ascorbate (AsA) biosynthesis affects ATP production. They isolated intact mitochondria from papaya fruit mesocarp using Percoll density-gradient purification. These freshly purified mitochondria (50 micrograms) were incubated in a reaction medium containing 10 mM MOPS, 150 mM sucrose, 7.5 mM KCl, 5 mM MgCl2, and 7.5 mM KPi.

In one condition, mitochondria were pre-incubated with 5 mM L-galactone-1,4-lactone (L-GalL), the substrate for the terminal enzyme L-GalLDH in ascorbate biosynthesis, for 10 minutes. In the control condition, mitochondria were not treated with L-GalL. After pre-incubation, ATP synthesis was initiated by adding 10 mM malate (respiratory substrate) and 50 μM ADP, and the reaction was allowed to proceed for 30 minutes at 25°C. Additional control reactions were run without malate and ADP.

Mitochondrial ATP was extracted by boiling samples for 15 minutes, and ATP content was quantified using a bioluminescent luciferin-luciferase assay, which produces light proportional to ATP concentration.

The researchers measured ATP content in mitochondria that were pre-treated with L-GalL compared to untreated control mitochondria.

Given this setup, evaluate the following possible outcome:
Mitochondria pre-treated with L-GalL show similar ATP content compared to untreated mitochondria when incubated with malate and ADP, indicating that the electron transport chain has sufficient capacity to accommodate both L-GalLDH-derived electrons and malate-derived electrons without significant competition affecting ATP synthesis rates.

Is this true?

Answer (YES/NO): NO